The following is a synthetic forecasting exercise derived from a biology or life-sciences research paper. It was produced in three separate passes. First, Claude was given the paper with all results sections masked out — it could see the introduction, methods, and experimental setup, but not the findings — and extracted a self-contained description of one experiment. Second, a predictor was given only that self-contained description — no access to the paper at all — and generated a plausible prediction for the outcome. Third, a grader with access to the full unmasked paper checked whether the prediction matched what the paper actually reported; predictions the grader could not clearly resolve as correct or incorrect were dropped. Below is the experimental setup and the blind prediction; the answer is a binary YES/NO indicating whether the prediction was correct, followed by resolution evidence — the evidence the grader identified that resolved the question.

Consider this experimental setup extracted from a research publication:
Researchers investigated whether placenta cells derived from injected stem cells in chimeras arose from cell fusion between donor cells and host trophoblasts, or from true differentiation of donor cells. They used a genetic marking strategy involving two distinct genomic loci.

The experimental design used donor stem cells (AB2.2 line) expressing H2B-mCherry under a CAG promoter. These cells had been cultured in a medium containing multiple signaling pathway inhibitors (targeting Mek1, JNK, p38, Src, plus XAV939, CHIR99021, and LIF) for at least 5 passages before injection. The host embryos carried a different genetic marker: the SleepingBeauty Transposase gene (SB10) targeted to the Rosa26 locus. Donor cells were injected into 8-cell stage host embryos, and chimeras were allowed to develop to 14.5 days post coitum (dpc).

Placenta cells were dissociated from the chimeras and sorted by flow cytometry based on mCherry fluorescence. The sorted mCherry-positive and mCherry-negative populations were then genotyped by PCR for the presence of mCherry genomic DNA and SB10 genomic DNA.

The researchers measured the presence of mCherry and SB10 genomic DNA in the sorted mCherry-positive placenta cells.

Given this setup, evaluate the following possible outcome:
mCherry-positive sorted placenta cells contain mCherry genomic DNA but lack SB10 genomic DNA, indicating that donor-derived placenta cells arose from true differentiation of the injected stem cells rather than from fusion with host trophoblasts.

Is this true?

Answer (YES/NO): YES